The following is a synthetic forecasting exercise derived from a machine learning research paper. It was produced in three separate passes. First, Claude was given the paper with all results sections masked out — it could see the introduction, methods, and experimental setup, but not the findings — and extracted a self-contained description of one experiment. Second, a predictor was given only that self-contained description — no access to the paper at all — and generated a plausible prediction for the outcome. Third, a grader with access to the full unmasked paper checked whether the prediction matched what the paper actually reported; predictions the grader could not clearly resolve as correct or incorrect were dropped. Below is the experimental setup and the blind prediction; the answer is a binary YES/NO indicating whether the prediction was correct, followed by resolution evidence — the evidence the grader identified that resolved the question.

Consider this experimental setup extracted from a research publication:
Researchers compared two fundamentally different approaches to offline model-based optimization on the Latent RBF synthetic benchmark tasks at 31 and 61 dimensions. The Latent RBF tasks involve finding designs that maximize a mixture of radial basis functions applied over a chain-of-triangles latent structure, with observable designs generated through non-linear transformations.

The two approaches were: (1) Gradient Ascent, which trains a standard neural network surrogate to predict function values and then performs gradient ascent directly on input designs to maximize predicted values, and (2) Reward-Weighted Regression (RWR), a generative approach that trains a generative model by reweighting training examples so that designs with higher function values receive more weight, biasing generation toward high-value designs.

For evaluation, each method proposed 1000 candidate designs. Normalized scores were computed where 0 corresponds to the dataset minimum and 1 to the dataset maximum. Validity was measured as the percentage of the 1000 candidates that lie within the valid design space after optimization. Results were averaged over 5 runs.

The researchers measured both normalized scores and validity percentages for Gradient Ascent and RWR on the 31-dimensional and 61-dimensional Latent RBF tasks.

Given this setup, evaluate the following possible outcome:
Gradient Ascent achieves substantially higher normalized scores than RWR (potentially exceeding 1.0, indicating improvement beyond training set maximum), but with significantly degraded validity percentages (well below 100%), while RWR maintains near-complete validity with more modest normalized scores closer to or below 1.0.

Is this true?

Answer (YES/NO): NO